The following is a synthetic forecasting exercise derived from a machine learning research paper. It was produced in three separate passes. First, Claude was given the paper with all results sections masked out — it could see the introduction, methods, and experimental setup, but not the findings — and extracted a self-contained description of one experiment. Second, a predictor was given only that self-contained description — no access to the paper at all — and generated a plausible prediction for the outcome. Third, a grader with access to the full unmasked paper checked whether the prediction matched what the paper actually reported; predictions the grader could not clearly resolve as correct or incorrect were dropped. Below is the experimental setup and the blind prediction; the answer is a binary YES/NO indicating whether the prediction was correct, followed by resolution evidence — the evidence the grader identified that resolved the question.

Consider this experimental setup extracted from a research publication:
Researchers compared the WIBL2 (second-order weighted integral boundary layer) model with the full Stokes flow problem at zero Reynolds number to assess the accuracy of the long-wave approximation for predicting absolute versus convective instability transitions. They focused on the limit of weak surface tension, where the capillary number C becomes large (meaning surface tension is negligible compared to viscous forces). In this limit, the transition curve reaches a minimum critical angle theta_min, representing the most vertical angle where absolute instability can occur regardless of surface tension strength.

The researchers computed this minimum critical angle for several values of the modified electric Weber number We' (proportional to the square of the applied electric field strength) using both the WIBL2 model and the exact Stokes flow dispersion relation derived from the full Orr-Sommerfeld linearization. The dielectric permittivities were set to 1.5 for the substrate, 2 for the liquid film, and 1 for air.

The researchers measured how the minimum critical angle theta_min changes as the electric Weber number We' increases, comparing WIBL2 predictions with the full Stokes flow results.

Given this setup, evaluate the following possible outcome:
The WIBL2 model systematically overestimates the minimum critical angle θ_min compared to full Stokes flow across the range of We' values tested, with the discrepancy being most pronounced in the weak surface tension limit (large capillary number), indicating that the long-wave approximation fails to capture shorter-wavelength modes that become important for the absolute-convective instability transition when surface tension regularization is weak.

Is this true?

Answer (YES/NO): NO